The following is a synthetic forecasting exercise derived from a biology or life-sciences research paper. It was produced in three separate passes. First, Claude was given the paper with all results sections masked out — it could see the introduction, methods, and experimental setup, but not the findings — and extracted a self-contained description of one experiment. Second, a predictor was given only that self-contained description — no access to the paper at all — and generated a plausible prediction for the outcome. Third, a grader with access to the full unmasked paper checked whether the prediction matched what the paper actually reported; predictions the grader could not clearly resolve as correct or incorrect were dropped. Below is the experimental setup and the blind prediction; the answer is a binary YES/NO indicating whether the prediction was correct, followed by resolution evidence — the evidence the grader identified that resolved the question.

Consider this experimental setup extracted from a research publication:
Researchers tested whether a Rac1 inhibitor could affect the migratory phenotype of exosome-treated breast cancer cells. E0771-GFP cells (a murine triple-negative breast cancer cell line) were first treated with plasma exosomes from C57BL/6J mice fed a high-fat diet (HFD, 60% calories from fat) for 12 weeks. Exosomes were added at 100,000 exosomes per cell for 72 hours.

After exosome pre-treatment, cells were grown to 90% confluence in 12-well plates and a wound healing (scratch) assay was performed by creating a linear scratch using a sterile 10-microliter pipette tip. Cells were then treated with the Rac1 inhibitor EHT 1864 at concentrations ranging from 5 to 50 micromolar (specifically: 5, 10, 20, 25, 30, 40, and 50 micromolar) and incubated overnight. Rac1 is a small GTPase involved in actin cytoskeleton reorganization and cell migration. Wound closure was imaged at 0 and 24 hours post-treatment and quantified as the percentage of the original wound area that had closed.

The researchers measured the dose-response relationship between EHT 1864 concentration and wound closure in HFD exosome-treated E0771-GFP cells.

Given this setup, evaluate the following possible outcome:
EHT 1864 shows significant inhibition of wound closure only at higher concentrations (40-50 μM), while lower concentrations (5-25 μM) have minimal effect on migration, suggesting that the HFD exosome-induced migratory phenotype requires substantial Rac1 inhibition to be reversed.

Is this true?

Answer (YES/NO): NO